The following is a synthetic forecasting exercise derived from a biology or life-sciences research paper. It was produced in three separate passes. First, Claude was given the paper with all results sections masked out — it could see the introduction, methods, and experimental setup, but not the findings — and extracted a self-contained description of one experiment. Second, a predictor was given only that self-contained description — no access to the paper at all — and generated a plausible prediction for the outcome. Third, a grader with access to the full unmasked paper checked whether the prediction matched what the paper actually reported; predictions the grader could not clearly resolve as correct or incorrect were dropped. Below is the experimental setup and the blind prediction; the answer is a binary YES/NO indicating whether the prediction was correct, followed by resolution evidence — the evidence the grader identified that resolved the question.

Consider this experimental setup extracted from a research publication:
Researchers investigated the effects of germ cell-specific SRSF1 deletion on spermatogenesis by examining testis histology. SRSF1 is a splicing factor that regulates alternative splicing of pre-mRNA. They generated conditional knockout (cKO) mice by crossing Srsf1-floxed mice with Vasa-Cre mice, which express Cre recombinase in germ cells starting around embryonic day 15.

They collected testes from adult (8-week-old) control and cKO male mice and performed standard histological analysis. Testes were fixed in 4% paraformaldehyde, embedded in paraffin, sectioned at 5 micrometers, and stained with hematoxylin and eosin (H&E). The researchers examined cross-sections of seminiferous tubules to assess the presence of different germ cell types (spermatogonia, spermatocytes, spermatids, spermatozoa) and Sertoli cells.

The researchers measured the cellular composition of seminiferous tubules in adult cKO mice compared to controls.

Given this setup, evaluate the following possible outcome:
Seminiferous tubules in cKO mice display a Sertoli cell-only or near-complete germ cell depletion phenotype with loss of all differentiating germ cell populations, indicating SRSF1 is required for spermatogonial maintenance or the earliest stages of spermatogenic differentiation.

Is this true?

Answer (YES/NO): YES